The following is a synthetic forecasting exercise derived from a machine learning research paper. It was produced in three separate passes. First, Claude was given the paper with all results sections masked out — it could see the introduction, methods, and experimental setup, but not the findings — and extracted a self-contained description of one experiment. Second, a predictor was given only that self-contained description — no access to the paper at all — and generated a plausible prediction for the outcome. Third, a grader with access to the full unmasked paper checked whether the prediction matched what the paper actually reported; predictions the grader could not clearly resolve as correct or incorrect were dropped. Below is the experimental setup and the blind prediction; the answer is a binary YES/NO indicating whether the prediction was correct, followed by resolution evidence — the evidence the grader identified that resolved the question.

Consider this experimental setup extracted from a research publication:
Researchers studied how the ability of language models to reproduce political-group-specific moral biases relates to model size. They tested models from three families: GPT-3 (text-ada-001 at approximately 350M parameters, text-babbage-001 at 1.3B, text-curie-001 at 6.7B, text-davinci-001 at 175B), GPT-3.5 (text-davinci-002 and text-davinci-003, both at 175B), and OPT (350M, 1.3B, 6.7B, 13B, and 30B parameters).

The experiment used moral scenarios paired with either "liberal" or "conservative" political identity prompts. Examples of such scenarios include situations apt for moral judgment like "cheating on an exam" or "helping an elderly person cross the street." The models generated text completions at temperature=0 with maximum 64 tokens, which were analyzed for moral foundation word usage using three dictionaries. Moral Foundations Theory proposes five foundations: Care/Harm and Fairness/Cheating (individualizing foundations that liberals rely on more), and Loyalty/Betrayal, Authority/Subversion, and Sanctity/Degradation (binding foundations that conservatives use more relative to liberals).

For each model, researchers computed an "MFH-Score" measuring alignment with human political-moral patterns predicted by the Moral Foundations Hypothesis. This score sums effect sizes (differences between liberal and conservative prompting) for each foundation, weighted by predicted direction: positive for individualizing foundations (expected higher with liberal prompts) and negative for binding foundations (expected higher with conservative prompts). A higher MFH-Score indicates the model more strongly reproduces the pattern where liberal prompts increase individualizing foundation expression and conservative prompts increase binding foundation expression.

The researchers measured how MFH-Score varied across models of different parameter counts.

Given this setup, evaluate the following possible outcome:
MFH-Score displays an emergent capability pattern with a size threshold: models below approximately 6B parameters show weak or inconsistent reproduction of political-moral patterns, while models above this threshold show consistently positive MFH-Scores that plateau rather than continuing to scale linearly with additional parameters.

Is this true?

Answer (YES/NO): NO